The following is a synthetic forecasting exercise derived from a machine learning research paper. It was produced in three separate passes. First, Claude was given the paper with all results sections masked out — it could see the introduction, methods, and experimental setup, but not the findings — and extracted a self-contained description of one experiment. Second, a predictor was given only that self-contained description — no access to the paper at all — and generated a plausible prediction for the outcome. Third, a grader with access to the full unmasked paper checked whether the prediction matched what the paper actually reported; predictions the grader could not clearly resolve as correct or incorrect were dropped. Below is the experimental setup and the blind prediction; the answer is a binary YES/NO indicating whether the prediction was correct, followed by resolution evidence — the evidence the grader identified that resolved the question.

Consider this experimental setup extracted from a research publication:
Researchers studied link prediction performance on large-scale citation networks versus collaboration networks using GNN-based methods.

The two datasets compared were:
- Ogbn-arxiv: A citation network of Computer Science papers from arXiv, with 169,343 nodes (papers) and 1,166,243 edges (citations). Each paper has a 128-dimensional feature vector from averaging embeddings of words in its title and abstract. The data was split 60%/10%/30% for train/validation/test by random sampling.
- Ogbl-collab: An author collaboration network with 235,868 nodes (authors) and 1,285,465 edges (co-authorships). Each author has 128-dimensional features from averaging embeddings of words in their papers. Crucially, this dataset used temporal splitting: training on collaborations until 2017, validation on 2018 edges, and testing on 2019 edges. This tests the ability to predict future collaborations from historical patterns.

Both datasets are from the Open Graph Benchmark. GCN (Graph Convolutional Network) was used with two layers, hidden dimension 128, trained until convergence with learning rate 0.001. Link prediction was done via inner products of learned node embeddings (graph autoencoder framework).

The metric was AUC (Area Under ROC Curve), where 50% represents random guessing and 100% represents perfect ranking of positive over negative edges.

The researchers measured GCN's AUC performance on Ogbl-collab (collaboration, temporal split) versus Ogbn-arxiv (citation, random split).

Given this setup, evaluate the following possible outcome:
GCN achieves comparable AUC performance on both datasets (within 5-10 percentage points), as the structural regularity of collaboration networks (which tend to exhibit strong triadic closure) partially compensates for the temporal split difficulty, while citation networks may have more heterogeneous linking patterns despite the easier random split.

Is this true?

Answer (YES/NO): NO